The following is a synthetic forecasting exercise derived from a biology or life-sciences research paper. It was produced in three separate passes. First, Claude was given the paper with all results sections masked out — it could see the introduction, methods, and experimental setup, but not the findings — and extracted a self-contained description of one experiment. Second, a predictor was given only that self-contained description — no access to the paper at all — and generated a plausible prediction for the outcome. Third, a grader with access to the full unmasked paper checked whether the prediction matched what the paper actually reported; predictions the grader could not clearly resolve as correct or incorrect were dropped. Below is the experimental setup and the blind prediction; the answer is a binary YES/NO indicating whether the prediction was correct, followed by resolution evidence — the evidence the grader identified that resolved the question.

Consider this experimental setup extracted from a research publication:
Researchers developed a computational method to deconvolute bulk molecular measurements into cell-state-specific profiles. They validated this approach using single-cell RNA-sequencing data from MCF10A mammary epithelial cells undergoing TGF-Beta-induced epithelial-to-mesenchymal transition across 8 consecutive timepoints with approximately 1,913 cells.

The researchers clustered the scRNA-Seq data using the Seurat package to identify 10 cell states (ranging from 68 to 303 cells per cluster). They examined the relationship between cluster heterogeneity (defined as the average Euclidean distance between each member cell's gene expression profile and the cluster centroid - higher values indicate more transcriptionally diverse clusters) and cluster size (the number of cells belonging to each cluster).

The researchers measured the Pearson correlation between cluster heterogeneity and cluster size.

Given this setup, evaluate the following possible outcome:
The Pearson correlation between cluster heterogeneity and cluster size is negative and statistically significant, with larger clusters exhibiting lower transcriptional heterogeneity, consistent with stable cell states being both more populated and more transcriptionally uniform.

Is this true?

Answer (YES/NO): YES